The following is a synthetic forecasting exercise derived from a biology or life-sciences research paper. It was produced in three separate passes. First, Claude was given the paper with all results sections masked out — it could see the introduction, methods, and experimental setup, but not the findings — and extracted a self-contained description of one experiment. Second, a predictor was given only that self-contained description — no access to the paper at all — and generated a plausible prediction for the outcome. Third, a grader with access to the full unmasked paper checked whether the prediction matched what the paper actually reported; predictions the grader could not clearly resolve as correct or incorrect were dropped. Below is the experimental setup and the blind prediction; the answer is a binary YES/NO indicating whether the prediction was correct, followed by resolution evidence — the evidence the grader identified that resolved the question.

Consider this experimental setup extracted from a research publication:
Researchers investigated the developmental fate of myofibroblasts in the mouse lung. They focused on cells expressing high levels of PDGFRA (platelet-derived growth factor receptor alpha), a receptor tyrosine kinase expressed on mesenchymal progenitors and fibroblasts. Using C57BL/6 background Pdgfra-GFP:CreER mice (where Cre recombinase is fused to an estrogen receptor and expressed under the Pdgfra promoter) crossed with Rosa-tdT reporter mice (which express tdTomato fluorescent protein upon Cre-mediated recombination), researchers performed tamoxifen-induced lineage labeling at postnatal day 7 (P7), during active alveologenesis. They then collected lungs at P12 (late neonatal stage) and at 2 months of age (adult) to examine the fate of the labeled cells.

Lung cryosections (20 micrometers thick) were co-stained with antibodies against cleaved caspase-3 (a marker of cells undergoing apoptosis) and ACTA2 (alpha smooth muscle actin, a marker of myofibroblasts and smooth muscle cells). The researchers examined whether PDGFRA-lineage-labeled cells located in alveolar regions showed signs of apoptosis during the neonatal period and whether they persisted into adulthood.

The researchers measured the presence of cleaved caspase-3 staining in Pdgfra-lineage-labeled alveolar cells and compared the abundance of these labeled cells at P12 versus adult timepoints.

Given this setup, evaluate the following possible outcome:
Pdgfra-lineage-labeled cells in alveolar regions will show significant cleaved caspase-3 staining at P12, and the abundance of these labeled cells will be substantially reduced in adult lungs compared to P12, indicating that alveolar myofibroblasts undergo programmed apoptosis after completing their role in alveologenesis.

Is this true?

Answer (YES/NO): YES